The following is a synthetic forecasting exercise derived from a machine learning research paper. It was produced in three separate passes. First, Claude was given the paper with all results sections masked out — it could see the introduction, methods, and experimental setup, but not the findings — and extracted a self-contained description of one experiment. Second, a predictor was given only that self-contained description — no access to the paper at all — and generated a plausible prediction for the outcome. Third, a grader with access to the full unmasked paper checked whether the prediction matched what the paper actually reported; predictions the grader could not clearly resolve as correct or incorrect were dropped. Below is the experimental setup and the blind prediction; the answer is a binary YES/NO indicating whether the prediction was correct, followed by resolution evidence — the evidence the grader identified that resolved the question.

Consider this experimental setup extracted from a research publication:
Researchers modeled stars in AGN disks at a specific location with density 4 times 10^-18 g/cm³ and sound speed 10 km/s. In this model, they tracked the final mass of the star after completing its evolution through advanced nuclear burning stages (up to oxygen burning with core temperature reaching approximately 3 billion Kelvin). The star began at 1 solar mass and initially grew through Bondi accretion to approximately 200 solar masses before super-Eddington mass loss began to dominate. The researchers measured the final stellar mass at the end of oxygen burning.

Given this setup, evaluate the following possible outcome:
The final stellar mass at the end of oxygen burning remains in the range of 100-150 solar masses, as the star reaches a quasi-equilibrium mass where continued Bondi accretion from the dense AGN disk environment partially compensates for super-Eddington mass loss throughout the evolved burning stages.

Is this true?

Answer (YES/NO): NO